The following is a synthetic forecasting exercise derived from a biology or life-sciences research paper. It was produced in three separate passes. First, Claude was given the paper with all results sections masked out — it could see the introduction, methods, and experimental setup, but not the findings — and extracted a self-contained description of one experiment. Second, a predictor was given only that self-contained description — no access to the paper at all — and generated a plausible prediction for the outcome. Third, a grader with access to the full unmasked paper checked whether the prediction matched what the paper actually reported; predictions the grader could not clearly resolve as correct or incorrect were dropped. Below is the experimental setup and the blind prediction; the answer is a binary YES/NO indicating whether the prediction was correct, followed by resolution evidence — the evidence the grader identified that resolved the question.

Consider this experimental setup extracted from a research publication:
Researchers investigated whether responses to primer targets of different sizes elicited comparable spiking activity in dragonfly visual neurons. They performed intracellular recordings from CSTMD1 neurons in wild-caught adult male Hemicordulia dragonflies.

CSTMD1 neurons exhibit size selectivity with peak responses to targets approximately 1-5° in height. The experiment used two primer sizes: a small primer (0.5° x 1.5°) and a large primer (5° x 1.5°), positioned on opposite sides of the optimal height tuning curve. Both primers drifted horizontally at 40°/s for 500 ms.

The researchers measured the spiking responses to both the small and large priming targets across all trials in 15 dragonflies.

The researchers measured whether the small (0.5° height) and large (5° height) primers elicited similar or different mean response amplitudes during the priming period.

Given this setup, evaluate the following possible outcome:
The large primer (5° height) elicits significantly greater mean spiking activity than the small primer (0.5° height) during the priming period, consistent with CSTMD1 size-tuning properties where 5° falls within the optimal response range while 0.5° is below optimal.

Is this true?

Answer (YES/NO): NO